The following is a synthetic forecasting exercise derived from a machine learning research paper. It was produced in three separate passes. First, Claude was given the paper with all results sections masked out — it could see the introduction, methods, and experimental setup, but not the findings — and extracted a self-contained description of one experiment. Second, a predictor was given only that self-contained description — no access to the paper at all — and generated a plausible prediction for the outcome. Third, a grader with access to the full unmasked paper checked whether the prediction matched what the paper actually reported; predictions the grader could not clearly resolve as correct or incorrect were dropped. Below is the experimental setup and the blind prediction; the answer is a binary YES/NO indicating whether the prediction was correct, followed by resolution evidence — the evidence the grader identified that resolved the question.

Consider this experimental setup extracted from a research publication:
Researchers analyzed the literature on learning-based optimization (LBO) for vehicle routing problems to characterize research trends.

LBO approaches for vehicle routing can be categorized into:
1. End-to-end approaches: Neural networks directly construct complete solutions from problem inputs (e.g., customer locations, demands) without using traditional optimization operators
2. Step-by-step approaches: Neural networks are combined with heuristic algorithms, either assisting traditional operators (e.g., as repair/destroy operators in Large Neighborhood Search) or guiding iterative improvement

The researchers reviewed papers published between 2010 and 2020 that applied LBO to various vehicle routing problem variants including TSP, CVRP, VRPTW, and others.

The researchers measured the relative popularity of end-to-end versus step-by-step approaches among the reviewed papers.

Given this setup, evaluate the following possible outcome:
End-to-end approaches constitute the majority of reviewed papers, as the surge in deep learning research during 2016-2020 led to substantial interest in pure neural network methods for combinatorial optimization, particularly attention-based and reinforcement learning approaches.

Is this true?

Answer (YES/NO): YES